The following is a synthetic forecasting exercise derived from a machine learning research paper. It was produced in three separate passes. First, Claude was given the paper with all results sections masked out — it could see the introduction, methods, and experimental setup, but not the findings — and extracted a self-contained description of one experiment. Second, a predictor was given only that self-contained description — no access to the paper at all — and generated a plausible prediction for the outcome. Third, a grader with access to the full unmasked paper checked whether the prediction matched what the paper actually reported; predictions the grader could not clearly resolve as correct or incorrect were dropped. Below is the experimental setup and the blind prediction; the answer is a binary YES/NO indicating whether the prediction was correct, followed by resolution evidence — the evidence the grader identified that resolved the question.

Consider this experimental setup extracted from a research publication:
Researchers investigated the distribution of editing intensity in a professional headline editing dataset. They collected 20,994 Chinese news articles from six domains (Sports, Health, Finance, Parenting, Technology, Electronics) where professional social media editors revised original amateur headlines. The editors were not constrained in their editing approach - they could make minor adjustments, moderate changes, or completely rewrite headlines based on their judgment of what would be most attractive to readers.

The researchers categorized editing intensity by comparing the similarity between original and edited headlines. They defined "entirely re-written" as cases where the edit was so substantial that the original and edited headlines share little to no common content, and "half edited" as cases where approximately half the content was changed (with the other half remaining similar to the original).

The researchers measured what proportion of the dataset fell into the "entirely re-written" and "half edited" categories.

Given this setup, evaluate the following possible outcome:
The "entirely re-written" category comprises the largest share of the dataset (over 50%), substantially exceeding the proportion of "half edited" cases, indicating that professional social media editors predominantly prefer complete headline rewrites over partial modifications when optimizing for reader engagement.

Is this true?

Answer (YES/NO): NO